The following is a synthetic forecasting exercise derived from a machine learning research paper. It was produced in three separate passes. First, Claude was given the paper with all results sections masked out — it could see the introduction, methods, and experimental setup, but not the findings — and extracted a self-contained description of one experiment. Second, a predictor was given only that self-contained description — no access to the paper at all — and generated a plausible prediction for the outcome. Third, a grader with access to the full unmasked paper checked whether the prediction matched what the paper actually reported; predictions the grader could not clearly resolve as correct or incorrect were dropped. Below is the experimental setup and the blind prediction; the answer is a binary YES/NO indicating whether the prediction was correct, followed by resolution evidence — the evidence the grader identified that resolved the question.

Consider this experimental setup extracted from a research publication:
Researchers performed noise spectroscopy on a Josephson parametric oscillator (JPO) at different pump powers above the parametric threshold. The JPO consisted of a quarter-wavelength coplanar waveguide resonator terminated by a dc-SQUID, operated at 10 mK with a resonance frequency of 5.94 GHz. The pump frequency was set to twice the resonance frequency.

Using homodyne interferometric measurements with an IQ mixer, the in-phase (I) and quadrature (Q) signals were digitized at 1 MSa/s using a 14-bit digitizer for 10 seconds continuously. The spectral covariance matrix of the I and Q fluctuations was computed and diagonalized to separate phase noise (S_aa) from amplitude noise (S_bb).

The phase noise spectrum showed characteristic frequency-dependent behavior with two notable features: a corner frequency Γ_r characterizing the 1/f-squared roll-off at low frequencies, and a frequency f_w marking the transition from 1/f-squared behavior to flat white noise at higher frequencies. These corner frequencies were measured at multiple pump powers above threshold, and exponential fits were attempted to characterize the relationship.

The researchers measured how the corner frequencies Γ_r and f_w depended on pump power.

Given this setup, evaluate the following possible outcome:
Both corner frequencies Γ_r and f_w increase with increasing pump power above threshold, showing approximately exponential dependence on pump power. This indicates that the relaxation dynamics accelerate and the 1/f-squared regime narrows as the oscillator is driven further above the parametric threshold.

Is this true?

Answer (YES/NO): NO